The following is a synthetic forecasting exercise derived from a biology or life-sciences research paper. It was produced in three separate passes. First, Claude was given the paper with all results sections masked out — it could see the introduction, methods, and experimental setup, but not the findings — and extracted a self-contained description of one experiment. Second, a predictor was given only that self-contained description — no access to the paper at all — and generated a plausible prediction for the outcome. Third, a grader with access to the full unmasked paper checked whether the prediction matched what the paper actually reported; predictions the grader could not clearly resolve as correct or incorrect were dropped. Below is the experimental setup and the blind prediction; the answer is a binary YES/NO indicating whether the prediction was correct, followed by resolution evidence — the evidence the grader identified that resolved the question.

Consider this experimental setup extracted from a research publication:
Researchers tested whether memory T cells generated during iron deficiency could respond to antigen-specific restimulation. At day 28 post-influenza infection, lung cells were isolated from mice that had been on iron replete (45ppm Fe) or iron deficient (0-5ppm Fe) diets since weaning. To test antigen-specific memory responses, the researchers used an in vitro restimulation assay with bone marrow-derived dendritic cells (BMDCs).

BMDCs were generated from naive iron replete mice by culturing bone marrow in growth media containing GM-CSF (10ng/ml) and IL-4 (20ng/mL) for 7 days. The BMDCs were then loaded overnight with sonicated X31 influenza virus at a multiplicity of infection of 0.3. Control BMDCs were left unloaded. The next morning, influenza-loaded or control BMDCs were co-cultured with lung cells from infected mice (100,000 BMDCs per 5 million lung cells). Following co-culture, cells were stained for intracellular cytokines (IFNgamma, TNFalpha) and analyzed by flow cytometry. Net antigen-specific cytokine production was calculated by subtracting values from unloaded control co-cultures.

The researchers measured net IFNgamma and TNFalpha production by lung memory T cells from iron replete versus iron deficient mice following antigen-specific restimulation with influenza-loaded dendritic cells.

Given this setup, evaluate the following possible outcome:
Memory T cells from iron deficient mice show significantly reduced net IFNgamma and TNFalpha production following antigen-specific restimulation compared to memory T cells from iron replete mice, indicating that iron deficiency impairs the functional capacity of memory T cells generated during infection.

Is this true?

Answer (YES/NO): YES